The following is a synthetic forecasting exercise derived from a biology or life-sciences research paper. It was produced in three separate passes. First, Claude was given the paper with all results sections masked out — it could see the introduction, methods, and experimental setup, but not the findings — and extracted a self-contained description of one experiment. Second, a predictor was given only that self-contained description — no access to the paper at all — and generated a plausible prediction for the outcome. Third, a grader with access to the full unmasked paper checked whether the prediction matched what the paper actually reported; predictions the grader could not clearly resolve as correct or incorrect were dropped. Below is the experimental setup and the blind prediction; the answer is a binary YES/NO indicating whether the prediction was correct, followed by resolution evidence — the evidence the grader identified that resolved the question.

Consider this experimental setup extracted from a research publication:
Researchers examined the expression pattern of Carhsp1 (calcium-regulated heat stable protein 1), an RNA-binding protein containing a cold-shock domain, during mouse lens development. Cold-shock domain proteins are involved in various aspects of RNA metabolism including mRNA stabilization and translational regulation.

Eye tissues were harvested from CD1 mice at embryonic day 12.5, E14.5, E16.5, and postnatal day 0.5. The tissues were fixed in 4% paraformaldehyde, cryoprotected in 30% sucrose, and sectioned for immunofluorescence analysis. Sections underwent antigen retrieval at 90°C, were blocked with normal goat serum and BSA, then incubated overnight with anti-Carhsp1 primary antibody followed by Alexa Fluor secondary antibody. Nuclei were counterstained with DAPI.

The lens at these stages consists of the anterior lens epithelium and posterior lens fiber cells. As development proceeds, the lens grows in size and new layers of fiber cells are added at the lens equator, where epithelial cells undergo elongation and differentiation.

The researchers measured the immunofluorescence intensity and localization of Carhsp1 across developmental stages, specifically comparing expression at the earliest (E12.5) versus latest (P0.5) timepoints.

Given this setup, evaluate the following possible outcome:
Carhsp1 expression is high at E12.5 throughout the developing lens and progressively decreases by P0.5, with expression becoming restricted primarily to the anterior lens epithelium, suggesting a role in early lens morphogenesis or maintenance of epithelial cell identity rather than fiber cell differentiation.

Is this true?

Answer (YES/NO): NO